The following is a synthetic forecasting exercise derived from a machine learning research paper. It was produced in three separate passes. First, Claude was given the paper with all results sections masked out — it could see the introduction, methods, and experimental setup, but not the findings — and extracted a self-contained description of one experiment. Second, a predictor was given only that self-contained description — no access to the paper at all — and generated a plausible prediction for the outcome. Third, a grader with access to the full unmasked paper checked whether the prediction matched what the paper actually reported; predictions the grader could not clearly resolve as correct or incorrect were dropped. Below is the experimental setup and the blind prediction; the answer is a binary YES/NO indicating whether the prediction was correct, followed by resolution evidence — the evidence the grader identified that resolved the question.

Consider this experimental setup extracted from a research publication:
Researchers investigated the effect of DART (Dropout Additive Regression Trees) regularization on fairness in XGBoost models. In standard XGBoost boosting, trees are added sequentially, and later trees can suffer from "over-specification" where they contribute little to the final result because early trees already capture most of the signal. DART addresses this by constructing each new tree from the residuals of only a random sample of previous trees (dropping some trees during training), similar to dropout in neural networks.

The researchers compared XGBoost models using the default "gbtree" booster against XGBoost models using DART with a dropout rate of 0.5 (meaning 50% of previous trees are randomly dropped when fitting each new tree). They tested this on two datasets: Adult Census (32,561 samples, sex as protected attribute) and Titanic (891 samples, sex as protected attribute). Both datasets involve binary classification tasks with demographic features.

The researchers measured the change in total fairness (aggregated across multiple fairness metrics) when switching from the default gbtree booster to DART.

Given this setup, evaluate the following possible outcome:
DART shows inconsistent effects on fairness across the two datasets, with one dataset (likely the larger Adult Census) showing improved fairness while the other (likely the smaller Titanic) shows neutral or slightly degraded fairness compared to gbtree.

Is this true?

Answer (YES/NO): NO